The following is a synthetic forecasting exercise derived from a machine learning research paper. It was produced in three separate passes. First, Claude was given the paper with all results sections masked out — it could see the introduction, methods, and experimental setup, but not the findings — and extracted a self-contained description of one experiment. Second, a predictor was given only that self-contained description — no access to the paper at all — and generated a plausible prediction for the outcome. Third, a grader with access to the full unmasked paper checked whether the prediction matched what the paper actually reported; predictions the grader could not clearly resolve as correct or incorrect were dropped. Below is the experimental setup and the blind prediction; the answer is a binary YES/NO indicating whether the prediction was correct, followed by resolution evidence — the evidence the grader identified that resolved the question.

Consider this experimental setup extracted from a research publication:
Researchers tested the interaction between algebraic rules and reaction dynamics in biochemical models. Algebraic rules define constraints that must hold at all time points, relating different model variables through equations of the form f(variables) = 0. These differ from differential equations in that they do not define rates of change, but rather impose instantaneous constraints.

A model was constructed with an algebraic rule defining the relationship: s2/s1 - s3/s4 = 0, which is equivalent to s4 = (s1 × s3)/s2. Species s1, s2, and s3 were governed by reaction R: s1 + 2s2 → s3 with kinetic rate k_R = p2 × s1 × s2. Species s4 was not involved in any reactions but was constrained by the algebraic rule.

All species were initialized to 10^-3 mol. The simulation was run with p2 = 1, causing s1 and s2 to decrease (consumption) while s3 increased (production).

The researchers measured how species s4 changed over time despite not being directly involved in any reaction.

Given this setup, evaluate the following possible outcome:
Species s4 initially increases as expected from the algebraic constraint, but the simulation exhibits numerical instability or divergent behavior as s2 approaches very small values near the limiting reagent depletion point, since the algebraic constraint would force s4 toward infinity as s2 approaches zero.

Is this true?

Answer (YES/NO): NO